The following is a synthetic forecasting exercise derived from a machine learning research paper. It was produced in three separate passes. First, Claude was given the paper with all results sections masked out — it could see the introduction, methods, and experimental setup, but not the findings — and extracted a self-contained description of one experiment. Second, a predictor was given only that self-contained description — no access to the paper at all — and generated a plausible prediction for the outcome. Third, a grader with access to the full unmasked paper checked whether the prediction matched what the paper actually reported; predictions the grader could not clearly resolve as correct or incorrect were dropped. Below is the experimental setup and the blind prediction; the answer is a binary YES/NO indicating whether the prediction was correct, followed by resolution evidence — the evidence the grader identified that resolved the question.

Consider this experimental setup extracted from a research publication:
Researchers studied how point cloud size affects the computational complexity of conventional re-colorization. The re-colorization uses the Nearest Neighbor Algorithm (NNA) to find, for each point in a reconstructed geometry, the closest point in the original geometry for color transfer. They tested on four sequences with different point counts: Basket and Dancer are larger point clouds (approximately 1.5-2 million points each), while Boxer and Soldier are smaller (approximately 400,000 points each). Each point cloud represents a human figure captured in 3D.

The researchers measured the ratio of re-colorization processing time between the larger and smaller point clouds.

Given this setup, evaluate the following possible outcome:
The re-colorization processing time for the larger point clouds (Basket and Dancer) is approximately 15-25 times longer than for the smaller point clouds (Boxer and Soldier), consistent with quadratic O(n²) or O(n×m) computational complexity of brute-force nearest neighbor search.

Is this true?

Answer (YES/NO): NO